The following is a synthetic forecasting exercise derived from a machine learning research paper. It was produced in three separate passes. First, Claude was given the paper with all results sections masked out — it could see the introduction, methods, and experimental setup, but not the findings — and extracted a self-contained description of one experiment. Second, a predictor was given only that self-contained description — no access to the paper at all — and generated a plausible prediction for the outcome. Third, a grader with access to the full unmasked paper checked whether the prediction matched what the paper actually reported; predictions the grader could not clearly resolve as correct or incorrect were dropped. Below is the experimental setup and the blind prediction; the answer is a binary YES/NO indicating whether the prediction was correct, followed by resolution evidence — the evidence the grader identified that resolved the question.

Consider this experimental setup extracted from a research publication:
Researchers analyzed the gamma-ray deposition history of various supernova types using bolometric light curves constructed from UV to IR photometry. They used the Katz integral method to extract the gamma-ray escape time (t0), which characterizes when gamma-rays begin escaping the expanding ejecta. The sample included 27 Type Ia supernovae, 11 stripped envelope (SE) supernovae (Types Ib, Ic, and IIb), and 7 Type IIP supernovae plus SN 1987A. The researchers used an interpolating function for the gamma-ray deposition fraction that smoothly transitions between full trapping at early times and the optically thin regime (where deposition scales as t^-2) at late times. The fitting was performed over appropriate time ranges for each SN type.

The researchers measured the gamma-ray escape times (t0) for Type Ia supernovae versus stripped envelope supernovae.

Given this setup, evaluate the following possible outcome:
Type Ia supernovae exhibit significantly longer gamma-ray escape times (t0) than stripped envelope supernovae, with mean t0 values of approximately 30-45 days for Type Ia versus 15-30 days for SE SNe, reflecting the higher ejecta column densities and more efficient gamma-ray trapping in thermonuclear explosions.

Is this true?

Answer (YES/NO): NO